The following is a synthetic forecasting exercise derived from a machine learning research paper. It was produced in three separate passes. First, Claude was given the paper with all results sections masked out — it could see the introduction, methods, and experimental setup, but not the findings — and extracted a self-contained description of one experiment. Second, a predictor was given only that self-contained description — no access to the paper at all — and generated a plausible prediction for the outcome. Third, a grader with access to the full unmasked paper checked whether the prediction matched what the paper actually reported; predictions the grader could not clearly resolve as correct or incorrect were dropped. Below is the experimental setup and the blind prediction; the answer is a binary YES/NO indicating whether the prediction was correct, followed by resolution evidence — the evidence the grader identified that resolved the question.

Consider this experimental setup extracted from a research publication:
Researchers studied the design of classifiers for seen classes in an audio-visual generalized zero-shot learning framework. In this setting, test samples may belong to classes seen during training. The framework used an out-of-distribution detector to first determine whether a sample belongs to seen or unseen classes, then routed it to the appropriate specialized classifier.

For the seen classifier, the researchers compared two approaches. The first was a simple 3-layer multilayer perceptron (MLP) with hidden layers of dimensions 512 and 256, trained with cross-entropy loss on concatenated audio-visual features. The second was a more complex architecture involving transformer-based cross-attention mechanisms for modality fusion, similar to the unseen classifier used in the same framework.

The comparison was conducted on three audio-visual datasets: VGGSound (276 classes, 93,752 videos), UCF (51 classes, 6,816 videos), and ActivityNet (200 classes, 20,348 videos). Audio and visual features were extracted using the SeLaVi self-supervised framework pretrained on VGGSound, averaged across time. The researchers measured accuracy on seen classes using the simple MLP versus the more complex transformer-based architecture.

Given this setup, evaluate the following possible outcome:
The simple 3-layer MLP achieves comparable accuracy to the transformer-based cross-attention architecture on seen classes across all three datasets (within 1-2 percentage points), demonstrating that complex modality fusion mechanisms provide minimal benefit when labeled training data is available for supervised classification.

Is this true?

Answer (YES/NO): NO